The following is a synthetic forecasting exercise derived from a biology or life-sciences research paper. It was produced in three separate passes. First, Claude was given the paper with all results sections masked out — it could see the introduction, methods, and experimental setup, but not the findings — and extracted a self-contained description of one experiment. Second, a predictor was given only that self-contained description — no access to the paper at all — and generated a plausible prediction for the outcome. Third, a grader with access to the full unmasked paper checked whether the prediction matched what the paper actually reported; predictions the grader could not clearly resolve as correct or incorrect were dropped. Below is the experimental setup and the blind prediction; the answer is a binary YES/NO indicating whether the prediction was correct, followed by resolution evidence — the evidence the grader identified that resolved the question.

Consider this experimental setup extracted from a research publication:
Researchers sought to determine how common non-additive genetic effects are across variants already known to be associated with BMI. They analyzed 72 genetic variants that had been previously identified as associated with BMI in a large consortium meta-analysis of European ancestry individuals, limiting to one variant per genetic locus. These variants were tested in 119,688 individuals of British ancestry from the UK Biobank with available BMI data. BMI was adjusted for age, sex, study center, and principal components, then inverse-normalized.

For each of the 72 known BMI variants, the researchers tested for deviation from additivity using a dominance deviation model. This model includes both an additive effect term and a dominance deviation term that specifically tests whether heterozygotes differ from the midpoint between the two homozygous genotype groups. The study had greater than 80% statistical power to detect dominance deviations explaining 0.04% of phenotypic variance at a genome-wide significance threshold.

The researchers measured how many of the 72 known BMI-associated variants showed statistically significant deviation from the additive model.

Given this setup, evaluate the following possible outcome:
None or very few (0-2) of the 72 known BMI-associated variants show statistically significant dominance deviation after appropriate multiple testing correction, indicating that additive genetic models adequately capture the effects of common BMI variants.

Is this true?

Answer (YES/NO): YES